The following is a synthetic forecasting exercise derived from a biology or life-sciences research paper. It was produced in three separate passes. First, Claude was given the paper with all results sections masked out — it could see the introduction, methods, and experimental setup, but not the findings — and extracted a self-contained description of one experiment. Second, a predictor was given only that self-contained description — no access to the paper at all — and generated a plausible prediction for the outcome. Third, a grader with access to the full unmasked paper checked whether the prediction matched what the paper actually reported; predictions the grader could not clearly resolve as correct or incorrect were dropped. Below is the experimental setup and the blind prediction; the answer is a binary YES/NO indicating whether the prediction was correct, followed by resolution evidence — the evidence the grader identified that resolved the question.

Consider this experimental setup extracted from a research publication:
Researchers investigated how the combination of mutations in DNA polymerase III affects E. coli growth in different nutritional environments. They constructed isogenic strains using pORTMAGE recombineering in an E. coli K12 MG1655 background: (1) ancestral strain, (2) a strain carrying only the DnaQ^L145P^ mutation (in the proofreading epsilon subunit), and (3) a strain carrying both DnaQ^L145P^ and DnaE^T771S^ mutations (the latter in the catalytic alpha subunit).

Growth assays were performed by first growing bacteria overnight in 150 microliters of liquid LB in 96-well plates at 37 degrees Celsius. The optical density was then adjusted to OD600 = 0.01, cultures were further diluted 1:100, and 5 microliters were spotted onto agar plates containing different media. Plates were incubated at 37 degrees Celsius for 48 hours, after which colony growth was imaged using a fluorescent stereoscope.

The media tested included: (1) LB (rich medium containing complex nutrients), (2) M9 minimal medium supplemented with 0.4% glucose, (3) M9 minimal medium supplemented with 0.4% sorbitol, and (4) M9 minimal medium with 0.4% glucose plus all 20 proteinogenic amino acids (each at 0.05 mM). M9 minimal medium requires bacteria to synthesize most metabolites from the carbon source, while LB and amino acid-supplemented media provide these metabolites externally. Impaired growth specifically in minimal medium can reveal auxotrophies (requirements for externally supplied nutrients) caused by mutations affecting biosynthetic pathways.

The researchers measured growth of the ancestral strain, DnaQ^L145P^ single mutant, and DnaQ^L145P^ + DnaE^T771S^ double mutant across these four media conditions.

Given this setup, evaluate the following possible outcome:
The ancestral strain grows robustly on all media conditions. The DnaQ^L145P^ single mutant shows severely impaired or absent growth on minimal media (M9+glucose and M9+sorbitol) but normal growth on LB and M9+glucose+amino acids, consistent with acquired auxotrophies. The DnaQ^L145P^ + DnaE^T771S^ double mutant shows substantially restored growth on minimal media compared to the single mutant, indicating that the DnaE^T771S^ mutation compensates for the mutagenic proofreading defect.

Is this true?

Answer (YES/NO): NO